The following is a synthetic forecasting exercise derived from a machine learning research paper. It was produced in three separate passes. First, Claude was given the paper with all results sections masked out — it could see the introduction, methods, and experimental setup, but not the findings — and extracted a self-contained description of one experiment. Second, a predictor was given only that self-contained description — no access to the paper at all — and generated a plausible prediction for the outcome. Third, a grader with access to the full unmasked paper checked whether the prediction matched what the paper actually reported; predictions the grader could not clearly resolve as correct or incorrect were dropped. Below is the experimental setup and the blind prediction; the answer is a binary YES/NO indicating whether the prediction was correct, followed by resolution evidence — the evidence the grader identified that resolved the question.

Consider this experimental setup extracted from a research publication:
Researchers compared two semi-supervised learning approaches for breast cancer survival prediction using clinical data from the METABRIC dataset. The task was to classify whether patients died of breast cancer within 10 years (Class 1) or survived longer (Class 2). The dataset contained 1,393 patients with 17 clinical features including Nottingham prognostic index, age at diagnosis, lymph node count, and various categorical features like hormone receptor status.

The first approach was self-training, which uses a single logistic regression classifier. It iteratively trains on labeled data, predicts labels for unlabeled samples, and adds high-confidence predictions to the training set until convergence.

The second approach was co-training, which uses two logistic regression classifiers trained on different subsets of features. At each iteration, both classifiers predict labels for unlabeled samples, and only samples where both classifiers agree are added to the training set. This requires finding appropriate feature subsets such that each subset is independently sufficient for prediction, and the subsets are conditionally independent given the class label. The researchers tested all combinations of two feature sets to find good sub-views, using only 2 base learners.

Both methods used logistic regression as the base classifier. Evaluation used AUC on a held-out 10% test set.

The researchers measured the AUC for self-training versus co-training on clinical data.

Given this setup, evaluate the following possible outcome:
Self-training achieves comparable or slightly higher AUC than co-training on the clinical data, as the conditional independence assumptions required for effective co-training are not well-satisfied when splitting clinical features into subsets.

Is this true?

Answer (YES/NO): NO